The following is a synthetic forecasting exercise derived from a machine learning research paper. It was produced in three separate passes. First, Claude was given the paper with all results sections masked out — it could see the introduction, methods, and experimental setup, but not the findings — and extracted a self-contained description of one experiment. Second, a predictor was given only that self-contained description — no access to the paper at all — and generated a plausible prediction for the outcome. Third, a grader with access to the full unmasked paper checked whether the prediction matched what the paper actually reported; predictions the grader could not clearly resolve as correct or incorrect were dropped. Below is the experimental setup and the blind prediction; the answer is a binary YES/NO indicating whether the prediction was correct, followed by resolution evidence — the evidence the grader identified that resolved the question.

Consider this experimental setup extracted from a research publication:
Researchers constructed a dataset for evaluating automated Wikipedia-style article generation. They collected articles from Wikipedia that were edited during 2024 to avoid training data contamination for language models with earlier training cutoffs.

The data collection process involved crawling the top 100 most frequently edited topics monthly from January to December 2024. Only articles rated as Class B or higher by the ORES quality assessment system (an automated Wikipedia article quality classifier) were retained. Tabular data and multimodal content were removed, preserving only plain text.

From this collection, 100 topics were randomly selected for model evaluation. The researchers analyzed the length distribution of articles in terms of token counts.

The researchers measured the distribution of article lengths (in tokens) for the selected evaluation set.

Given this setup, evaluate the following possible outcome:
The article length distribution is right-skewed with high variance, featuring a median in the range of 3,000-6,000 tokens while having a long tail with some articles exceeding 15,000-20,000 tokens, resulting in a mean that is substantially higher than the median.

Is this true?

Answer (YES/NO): NO